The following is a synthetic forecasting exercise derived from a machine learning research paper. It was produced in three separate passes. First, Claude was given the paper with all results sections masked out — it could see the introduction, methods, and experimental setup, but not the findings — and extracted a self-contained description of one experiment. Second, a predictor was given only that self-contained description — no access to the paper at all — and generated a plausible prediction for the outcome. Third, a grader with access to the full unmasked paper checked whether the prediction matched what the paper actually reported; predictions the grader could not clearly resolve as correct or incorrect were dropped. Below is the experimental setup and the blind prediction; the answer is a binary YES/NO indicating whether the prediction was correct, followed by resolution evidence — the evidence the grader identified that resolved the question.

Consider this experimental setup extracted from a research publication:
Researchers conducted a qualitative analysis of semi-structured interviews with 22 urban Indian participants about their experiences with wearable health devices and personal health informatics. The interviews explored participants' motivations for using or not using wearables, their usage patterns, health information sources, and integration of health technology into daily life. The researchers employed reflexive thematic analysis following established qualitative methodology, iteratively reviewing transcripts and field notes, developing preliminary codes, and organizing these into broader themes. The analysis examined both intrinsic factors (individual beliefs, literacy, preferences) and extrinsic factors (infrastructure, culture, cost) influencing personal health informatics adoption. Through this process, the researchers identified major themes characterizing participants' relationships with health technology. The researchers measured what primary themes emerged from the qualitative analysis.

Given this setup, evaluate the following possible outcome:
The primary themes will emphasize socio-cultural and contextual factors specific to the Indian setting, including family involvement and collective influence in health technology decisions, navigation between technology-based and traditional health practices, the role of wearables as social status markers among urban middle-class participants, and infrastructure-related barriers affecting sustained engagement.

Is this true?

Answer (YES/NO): NO